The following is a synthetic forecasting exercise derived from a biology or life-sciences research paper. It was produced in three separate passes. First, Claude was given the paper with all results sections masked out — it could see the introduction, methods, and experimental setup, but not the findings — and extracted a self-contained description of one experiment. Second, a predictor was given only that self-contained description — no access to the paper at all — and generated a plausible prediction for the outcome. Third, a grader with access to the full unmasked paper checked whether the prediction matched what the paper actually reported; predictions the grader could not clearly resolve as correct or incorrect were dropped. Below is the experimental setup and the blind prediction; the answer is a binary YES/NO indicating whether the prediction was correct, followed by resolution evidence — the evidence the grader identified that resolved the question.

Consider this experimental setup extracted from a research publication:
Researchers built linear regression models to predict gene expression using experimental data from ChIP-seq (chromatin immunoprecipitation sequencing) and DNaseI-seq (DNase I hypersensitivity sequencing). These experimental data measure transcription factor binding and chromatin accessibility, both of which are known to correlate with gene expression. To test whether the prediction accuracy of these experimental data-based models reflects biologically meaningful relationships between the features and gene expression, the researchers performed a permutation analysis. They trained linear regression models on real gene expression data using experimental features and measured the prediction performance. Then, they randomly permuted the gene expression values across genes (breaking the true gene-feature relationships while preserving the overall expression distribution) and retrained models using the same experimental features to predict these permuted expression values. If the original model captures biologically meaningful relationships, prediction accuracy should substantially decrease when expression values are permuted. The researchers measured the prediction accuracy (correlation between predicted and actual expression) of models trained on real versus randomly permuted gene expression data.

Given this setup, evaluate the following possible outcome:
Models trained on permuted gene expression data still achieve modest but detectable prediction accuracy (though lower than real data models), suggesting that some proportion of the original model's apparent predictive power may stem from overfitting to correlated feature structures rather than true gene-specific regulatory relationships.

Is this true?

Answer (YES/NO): NO